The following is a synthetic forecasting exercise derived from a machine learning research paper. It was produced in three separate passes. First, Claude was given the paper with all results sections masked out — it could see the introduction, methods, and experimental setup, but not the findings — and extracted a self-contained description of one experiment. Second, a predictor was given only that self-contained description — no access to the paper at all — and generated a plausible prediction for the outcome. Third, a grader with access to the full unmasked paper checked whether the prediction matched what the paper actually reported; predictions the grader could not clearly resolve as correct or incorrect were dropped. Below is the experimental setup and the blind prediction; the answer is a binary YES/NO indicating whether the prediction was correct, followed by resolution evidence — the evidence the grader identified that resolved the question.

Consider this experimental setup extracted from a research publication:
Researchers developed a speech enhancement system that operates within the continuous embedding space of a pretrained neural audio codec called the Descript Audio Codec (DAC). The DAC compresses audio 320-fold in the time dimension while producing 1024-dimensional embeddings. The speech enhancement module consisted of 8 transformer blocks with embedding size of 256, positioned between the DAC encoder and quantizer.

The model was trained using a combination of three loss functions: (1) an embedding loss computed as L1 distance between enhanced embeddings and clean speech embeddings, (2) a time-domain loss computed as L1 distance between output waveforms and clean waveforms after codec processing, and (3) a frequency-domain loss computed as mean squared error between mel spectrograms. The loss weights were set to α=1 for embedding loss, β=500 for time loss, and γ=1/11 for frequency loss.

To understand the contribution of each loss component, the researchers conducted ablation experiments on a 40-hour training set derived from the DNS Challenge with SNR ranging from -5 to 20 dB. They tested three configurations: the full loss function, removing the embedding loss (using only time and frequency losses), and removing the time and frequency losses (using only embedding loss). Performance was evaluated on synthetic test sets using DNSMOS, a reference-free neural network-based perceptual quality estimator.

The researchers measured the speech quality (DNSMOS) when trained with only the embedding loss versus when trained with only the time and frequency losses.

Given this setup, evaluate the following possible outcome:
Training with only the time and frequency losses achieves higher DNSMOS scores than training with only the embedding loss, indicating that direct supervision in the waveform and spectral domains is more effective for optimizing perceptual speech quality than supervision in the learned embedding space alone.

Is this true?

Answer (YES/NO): NO